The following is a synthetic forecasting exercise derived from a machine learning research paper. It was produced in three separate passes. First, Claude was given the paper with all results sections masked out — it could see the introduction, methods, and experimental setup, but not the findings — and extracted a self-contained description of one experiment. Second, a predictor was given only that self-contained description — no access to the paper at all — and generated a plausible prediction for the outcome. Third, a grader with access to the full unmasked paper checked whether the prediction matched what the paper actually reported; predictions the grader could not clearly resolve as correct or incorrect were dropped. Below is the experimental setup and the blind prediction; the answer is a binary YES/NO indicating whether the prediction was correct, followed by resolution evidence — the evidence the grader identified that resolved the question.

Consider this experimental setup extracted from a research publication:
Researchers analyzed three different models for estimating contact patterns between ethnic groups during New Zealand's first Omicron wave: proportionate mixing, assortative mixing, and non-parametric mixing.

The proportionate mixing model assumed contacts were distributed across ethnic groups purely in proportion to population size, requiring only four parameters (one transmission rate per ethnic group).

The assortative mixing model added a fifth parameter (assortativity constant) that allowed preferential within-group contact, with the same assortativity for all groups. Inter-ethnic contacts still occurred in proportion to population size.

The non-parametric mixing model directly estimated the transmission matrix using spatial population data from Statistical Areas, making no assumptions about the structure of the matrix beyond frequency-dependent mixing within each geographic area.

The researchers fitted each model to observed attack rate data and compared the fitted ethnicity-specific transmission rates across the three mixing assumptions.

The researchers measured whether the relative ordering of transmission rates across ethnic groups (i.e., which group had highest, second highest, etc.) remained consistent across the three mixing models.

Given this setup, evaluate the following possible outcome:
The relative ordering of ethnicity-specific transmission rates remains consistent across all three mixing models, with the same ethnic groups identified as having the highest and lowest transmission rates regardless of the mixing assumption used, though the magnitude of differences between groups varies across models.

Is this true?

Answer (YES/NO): YES